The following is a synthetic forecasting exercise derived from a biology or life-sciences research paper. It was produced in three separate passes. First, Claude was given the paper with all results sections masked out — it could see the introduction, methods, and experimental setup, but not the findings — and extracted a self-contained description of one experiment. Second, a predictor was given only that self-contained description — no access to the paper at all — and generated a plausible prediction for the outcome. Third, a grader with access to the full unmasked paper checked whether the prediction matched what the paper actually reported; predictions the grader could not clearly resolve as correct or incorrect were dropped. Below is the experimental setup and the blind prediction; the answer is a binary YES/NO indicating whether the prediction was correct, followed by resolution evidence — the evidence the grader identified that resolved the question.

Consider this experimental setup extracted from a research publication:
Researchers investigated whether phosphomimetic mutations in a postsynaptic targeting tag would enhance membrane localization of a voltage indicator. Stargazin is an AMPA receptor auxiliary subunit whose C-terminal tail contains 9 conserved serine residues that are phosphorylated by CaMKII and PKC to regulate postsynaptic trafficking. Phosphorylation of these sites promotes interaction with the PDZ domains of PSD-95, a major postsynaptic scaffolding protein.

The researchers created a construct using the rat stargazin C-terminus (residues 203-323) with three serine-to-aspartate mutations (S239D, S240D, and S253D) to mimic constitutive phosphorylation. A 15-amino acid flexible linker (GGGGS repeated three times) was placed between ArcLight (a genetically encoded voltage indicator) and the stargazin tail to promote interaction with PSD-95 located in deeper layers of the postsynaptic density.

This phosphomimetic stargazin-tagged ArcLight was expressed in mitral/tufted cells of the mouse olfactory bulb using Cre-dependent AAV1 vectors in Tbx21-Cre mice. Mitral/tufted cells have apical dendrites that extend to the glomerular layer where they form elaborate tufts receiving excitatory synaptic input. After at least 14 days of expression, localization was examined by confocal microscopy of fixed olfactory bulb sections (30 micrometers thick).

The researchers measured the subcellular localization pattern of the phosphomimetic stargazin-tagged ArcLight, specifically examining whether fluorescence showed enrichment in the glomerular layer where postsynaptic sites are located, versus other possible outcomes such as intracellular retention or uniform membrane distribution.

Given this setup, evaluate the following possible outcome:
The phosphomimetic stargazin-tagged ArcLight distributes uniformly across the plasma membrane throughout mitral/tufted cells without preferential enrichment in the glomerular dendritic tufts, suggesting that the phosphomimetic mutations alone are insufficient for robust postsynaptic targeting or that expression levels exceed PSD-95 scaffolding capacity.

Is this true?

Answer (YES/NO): YES